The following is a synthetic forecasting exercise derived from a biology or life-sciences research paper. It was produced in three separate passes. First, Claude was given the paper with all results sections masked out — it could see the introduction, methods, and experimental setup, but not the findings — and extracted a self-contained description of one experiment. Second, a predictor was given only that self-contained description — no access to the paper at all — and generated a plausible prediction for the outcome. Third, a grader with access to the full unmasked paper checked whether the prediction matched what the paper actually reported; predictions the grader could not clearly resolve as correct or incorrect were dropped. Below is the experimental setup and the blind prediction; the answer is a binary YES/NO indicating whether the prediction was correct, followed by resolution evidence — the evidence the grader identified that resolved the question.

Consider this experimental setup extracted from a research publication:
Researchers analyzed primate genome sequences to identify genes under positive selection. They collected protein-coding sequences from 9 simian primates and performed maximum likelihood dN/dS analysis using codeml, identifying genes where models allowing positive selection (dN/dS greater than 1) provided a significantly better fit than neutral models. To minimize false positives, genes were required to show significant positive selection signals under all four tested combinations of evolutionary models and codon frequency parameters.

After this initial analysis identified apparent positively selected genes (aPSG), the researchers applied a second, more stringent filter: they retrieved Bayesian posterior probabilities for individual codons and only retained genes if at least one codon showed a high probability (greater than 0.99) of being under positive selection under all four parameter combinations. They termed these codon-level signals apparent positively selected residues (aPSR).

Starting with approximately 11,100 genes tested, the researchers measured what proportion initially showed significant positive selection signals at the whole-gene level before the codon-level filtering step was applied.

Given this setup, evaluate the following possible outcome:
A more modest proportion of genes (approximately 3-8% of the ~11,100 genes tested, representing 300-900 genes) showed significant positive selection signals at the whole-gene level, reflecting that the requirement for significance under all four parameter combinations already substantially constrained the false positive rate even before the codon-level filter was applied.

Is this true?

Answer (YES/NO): NO